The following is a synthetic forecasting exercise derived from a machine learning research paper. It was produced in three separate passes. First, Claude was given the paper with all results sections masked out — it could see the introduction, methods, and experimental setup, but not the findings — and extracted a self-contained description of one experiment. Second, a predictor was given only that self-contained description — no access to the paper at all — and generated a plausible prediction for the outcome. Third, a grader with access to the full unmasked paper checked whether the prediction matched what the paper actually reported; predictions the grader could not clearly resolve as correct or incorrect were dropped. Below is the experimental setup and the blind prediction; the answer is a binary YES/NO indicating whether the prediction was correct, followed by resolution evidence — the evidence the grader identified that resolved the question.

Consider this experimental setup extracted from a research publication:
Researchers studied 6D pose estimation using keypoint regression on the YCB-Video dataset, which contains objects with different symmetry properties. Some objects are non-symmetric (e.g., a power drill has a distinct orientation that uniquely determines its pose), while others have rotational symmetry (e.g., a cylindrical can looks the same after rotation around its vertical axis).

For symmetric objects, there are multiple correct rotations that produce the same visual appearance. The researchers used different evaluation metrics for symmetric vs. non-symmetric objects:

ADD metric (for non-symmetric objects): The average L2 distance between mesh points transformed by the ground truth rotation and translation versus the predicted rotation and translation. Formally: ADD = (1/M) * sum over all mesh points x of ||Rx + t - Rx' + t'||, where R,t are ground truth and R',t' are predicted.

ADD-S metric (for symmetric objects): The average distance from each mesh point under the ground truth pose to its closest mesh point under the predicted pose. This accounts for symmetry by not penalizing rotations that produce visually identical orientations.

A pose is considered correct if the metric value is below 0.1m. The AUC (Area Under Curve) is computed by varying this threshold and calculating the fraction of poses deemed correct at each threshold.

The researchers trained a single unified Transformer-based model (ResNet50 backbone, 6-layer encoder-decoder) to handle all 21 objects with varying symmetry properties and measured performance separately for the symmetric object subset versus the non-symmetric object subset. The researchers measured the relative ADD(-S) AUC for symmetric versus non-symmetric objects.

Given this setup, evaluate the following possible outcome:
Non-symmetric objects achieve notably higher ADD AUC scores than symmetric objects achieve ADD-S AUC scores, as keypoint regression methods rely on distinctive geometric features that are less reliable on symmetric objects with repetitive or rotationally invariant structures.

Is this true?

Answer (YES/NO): NO